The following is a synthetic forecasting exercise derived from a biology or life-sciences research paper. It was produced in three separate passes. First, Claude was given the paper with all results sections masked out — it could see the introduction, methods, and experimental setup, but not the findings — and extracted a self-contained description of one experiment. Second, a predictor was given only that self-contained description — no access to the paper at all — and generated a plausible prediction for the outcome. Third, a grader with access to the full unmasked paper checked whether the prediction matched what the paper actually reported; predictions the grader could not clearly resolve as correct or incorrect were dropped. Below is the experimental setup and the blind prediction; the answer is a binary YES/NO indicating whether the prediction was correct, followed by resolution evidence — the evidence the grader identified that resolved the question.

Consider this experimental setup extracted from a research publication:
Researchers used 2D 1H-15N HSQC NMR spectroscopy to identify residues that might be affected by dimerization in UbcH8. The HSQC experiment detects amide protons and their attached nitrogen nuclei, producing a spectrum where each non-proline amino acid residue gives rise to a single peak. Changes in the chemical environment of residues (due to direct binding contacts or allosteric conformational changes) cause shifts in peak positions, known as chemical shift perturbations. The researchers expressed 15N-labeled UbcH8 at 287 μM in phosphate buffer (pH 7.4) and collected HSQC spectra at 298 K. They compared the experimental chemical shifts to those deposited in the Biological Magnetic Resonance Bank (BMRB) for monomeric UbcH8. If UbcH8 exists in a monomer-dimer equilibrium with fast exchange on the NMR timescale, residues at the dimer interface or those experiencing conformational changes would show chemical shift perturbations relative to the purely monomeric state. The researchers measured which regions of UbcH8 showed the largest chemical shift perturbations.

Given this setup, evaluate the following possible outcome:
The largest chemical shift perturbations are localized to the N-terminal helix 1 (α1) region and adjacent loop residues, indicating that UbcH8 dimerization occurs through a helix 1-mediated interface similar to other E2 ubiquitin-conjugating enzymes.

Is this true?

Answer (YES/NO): NO